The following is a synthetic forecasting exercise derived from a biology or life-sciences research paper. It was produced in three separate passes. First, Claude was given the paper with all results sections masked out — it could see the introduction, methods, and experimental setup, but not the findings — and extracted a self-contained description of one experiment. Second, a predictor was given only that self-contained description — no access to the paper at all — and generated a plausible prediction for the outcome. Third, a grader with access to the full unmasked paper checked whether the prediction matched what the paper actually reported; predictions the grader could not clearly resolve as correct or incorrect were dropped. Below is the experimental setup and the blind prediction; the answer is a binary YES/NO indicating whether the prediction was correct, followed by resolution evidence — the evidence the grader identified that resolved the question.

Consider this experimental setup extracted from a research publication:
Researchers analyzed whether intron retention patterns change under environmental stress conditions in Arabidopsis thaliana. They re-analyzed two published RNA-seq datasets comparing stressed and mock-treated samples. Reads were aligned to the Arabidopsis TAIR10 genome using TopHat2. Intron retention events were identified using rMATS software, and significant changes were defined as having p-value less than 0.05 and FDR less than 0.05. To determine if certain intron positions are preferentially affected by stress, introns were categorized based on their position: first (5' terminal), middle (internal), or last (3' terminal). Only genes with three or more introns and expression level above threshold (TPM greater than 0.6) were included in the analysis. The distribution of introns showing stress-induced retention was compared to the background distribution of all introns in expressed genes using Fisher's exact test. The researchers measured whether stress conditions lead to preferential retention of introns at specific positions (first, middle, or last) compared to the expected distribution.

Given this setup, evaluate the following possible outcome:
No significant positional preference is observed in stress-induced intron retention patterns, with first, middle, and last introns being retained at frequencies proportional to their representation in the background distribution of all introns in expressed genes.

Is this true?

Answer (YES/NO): NO